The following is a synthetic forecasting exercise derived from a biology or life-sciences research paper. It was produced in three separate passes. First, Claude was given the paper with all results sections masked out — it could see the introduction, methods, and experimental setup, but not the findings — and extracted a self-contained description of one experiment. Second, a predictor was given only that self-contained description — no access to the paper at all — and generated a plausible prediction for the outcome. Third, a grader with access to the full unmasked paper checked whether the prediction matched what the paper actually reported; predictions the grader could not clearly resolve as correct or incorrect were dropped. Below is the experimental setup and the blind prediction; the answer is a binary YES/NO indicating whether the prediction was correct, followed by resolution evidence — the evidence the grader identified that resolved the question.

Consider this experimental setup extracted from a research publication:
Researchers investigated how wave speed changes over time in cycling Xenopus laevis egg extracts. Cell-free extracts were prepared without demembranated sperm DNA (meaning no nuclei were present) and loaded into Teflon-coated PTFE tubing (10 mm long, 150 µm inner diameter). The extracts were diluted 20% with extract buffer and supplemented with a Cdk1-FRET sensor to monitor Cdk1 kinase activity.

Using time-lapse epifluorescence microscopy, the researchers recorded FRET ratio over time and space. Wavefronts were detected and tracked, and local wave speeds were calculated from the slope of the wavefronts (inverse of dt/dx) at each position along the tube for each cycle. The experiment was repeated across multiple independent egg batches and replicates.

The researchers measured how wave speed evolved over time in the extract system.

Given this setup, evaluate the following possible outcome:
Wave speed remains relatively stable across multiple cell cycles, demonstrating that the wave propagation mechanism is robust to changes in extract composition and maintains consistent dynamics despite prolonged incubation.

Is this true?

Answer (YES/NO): NO